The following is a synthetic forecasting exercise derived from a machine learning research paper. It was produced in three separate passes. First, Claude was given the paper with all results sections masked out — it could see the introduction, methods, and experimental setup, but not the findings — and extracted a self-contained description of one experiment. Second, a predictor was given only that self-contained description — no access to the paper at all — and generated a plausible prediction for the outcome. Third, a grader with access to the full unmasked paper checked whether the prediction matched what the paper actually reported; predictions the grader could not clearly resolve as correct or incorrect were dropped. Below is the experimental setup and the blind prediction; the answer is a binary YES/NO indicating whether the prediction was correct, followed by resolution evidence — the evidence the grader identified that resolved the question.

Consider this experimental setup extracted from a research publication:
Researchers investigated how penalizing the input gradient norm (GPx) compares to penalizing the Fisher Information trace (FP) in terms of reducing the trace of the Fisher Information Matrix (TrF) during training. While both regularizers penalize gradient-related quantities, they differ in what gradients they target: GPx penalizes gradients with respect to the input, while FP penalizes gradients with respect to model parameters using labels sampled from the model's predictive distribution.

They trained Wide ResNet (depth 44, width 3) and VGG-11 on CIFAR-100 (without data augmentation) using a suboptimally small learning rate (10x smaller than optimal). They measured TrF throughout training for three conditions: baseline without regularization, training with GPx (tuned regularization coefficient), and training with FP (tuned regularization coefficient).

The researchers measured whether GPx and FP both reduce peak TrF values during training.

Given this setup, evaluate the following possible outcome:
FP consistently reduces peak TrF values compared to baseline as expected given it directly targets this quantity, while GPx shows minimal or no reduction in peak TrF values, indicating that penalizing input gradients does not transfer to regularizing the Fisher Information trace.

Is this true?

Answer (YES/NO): NO